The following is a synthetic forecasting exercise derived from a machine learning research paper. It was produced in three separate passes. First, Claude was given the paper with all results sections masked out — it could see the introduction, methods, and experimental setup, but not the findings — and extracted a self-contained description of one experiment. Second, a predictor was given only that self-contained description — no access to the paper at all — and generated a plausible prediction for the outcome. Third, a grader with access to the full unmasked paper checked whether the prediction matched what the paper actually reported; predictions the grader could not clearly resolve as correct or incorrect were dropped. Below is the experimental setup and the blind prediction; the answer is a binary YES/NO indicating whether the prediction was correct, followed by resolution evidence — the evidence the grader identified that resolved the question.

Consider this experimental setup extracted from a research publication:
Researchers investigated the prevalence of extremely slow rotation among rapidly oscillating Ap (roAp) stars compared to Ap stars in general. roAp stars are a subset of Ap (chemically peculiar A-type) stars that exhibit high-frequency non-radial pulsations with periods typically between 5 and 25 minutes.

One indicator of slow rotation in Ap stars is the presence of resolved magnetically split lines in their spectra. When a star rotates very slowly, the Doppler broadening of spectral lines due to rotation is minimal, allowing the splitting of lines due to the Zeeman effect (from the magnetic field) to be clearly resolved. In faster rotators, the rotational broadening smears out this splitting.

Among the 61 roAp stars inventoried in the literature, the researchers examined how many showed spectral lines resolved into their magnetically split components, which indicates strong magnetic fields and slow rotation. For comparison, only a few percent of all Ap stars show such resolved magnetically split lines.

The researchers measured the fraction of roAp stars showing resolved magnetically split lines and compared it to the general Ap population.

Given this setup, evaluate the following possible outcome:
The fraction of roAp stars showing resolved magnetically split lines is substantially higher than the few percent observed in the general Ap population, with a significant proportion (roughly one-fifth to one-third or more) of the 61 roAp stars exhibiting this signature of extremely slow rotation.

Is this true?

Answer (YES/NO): YES